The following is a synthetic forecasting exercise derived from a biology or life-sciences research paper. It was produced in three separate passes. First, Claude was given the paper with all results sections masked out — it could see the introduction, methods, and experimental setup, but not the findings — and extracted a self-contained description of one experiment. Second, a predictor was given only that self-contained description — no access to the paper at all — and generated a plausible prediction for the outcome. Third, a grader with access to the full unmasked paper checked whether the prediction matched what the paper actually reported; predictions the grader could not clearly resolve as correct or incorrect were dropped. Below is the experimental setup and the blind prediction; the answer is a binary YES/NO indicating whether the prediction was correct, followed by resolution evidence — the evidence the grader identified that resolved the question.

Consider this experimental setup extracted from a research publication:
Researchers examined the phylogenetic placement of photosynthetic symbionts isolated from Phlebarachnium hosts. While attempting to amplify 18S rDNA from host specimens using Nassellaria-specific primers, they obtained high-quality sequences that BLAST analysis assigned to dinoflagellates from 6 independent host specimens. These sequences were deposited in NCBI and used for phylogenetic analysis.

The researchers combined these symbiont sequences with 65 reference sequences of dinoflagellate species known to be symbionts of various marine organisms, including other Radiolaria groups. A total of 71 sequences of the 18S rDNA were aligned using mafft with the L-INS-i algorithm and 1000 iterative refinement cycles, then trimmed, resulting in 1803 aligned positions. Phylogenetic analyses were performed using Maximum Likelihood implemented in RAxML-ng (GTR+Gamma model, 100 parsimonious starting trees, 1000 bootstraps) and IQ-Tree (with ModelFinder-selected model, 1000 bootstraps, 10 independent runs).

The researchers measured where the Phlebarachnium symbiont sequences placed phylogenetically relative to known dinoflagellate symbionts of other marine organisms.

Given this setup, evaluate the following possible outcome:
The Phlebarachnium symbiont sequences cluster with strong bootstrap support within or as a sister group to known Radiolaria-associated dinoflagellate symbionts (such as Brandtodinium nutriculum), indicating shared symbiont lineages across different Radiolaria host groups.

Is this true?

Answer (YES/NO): NO